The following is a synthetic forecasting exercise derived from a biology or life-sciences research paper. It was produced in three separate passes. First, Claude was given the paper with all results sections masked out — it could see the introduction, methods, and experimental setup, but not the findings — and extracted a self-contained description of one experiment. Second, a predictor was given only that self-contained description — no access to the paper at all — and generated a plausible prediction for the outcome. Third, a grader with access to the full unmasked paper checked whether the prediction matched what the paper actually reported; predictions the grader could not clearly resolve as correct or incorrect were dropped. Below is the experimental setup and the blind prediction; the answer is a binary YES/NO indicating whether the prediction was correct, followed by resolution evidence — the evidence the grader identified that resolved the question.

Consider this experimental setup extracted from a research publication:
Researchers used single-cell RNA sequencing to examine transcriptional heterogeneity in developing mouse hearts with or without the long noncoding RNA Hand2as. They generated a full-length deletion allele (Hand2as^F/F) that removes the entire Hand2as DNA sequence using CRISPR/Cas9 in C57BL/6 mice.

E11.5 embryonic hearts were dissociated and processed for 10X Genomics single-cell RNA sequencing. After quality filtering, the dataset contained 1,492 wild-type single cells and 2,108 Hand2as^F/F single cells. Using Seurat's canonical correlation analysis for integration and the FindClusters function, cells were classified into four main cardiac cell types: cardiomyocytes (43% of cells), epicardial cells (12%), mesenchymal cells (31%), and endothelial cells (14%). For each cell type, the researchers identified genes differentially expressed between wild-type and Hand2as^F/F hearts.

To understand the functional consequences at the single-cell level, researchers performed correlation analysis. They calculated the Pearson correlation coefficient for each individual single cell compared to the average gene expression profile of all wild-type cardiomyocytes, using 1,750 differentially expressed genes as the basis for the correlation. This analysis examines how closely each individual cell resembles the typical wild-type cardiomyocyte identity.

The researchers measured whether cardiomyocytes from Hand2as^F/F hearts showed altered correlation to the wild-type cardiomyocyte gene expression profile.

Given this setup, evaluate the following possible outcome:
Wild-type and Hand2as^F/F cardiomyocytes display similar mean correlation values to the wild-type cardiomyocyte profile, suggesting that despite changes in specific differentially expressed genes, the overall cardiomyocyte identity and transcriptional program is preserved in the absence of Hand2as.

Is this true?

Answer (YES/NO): YES